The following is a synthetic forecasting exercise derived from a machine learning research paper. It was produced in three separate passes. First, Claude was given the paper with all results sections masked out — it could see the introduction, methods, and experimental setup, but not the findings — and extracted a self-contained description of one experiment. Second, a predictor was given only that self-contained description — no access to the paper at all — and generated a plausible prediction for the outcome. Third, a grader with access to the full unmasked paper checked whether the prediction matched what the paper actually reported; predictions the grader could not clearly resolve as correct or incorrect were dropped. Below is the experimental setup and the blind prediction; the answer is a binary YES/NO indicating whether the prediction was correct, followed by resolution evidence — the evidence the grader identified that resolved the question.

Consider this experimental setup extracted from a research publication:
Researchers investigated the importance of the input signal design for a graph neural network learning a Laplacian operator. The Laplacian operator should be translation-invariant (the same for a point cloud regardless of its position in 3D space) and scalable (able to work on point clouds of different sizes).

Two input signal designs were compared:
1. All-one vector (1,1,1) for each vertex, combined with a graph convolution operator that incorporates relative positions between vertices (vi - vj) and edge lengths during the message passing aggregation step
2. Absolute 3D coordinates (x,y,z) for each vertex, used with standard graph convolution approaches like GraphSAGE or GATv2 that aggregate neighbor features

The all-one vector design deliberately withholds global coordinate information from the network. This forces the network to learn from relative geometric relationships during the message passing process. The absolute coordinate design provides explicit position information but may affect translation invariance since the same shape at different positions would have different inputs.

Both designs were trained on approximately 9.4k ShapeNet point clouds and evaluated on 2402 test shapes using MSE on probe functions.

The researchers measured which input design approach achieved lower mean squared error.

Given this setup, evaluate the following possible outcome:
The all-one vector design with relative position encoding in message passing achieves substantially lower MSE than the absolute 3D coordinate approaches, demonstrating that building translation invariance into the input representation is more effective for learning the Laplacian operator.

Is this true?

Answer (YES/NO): YES